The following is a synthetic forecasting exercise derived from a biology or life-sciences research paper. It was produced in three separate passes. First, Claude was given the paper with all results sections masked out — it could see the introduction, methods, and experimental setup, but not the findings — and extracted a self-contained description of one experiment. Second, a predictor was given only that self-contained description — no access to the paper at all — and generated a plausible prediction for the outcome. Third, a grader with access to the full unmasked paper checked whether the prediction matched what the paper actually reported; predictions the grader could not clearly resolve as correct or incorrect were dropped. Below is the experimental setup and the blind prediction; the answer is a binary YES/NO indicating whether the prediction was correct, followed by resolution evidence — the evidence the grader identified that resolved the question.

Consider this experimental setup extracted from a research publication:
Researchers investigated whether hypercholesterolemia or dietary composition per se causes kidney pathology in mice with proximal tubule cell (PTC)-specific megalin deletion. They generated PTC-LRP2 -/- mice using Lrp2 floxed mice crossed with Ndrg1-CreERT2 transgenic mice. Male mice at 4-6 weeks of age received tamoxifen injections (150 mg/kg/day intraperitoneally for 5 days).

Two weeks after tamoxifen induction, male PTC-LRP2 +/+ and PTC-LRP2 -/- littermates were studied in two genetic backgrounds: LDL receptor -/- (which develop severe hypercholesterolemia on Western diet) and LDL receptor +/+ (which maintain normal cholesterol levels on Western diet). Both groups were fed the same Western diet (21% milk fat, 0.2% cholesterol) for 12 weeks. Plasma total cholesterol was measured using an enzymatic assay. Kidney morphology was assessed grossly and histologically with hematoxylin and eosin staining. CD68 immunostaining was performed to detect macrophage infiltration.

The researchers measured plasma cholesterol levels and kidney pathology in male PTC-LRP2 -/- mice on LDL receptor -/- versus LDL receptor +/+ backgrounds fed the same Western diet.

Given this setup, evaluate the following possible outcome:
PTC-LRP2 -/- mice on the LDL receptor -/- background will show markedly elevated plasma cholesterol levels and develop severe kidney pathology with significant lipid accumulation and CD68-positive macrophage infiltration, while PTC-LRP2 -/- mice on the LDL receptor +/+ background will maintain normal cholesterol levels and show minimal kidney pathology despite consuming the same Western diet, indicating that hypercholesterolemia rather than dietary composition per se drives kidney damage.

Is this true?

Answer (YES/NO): NO